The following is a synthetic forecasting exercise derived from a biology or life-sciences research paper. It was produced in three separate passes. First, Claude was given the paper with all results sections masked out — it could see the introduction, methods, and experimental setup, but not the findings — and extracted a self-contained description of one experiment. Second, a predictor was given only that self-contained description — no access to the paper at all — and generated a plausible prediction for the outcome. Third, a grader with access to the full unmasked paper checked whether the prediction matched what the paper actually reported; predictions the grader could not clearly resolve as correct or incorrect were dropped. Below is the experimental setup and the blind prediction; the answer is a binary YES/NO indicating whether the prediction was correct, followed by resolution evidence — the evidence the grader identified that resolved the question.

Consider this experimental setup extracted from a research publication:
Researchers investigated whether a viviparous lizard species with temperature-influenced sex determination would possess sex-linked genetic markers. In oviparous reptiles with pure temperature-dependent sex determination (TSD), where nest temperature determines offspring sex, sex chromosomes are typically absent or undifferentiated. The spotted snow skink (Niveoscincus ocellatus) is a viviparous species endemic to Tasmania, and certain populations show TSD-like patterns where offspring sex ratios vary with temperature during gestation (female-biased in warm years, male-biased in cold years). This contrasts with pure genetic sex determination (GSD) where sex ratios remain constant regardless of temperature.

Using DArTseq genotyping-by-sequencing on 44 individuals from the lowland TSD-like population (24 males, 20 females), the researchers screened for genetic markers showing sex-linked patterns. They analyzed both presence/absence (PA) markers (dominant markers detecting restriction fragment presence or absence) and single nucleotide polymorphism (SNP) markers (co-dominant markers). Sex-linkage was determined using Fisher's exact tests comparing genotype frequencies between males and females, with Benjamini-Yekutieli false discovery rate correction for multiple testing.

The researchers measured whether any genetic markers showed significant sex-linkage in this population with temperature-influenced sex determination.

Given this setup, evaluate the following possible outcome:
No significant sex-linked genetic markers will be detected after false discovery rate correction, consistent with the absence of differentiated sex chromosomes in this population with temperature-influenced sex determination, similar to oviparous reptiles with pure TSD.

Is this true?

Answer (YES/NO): NO